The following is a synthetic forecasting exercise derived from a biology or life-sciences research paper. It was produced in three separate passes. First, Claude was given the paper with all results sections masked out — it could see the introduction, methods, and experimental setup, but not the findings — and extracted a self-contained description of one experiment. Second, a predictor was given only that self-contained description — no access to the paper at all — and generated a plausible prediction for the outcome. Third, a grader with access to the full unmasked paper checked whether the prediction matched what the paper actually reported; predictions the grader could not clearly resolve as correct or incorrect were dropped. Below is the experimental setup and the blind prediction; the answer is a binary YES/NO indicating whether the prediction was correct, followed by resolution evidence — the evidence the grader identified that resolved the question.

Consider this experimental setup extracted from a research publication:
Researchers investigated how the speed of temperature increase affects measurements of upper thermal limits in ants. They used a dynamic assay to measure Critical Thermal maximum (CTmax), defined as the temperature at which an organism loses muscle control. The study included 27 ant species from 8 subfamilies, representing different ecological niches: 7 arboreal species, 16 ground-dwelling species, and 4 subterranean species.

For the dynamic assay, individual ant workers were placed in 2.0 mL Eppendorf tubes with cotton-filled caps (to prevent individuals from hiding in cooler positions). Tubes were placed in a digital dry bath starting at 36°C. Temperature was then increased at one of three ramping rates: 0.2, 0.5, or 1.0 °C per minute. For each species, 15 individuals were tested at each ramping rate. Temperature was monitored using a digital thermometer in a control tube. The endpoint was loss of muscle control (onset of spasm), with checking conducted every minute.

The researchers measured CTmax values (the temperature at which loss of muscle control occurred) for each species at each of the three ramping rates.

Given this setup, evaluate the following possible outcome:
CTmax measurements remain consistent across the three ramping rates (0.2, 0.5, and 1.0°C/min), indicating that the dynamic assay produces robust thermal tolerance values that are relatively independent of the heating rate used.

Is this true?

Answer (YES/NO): NO